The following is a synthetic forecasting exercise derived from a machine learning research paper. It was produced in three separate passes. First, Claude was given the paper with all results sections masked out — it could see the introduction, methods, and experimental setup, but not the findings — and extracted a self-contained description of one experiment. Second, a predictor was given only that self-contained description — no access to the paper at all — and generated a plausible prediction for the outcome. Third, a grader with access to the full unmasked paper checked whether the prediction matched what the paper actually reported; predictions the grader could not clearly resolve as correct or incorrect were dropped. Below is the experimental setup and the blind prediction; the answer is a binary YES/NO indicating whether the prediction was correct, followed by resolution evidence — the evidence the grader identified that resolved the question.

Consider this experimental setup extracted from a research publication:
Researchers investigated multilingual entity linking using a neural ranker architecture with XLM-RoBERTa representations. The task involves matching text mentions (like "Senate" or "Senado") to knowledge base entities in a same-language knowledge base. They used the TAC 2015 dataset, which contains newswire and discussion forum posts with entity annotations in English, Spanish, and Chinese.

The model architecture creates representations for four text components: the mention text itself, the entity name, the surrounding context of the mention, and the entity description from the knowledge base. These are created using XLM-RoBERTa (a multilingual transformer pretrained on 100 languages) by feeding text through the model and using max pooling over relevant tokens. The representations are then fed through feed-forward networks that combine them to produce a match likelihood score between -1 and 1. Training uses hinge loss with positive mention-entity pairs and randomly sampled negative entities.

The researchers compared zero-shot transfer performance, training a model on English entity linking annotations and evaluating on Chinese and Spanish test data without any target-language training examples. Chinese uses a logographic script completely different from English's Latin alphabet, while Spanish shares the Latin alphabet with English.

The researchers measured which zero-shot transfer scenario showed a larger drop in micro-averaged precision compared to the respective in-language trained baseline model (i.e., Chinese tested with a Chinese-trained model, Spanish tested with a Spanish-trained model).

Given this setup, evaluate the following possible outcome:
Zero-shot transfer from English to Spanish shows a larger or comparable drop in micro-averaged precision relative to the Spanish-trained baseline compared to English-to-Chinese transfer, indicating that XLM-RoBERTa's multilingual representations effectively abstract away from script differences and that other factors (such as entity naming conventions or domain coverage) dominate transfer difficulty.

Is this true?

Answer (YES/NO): NO